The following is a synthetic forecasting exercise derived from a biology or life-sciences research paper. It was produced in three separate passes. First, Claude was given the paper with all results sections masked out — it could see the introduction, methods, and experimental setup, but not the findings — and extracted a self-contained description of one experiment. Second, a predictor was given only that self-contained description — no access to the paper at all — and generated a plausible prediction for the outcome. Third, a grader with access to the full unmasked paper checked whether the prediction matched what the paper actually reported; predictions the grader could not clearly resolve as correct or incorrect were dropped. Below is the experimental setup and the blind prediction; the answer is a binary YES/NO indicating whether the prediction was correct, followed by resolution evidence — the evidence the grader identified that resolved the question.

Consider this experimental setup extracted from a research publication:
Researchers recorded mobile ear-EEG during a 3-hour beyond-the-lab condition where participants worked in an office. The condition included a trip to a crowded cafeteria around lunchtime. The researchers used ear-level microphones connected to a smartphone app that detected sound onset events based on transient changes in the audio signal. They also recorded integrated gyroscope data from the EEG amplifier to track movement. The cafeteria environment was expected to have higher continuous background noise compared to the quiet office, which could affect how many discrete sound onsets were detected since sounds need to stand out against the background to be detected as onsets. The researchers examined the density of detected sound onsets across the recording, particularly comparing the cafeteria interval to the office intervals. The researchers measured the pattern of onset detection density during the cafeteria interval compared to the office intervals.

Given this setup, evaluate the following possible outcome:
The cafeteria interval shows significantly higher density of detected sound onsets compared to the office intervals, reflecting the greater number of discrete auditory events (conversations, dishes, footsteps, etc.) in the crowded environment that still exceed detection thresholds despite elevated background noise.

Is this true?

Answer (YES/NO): NO